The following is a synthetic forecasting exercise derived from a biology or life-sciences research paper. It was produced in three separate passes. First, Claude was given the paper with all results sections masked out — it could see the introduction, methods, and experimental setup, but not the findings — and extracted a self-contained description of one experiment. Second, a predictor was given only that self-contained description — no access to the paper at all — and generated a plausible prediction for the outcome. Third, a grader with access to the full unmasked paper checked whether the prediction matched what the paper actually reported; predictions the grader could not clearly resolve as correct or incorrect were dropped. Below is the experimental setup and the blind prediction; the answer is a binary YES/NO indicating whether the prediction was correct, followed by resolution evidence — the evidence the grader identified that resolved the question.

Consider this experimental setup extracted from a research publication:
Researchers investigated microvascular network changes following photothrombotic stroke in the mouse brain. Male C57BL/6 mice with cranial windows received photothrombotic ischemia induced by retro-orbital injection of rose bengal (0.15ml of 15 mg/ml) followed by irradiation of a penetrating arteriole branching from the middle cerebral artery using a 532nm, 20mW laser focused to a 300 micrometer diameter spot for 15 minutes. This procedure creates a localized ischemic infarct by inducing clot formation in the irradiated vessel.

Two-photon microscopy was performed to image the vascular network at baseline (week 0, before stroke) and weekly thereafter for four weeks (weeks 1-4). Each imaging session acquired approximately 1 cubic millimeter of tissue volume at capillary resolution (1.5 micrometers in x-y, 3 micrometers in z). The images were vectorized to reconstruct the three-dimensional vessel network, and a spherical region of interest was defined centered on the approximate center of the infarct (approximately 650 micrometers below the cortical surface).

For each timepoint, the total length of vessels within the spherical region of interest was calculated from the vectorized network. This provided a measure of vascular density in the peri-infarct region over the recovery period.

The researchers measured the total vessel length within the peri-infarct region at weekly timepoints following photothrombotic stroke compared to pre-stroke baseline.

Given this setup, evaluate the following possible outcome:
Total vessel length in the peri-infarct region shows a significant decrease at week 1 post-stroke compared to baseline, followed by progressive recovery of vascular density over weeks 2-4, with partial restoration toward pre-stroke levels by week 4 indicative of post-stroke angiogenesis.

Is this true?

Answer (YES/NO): YES